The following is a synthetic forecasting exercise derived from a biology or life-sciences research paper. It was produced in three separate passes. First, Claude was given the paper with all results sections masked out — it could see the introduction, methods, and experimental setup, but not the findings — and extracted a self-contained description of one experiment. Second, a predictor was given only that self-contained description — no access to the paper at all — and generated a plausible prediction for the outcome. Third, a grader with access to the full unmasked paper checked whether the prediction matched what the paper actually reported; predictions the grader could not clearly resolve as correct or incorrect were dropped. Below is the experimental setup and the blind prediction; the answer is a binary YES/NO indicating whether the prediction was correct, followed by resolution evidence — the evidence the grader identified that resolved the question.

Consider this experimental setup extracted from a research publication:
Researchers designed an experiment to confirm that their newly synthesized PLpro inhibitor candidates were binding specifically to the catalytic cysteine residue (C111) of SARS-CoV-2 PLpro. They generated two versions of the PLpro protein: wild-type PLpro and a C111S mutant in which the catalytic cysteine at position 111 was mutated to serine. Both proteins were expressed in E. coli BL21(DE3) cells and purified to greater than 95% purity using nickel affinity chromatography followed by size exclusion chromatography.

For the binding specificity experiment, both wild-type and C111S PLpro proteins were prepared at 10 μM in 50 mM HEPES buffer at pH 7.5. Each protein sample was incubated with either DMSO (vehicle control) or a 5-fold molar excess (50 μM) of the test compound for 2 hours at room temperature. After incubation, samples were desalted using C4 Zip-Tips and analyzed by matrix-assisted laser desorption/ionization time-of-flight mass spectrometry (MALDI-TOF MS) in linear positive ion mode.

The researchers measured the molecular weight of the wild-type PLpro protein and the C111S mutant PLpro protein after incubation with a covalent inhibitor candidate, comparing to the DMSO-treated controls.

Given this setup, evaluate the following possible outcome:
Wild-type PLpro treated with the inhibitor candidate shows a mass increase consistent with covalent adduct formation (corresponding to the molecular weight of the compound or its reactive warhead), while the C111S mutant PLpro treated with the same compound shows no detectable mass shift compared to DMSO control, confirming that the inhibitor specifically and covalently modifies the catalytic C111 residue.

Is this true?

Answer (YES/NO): YES